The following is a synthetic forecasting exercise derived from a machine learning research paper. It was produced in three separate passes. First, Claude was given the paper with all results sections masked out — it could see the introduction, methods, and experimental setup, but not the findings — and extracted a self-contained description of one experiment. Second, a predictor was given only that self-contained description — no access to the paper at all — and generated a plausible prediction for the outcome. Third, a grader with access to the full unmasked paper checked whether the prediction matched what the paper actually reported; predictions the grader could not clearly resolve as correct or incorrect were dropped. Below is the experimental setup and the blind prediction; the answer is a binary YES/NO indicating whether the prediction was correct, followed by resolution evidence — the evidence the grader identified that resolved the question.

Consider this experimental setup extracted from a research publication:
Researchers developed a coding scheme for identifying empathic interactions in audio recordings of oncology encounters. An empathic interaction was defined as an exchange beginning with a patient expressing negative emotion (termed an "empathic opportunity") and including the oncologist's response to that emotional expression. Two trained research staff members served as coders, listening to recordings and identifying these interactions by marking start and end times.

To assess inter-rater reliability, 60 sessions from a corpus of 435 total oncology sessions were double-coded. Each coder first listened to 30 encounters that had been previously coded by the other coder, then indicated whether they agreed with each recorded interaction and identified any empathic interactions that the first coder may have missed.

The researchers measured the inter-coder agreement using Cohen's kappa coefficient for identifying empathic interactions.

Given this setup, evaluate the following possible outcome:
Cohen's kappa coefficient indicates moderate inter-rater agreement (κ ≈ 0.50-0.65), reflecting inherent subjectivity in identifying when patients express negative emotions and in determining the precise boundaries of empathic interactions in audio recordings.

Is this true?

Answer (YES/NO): NO